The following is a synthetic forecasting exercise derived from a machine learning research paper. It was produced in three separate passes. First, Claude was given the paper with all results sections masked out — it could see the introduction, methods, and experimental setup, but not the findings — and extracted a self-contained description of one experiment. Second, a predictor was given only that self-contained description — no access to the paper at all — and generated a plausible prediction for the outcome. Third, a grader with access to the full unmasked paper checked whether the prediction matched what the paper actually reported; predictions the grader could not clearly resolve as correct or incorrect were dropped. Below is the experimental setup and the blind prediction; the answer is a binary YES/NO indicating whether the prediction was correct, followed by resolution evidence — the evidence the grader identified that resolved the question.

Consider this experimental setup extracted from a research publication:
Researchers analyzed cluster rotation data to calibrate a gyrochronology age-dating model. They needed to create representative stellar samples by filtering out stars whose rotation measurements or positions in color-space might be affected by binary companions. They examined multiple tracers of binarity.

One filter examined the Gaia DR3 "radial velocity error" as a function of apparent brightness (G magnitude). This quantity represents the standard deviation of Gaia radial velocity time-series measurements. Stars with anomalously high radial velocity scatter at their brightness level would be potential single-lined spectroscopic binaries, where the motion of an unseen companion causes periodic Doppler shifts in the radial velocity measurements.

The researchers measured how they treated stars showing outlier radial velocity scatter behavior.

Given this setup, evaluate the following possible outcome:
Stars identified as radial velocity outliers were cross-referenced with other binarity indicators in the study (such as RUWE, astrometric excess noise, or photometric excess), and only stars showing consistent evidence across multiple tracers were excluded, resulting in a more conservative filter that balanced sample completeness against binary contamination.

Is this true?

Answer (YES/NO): NO